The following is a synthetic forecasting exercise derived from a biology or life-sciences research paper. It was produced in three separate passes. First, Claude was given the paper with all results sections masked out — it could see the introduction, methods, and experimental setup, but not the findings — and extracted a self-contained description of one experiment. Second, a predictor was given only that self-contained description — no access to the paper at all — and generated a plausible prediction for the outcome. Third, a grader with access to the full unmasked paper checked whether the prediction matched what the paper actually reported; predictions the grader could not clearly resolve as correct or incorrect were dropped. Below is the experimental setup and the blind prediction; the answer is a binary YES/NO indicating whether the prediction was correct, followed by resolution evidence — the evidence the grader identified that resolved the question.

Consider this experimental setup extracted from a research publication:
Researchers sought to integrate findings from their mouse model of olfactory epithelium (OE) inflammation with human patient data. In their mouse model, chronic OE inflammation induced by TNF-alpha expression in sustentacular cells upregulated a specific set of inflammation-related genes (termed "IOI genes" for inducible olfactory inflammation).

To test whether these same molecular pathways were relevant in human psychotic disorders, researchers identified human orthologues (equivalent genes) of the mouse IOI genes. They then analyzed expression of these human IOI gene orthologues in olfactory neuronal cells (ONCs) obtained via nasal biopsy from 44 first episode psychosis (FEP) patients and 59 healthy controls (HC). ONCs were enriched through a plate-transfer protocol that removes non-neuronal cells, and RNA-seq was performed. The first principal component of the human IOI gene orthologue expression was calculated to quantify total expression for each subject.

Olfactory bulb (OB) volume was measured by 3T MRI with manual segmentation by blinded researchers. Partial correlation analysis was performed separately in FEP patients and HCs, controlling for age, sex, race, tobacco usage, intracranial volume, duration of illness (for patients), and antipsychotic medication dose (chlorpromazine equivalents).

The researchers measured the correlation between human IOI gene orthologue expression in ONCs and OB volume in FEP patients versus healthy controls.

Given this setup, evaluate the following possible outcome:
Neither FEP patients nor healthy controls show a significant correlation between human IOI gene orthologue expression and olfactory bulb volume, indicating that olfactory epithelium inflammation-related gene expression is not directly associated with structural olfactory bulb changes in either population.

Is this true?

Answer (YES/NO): NO